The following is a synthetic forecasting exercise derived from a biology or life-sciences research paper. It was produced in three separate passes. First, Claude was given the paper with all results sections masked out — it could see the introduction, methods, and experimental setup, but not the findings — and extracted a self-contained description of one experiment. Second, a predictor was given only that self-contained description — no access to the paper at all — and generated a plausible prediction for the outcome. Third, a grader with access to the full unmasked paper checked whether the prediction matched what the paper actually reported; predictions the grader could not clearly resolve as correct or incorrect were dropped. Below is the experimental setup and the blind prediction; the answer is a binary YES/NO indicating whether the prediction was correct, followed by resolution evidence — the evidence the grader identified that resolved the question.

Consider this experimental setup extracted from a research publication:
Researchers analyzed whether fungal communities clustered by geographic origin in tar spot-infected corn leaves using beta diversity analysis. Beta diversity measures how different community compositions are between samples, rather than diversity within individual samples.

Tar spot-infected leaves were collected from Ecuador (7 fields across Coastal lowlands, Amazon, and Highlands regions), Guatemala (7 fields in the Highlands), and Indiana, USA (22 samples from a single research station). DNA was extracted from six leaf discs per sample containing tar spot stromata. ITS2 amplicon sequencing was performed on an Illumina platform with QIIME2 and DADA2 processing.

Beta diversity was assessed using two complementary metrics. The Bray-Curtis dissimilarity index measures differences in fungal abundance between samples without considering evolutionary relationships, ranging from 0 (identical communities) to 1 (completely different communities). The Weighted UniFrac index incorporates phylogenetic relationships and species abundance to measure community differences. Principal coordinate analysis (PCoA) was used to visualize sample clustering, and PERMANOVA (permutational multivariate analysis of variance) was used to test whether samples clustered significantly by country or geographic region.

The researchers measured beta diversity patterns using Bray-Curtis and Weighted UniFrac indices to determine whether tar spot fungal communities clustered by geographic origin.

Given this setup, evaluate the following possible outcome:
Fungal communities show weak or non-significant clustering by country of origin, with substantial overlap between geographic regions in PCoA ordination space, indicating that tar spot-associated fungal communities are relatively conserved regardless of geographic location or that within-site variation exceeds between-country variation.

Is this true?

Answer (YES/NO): NO